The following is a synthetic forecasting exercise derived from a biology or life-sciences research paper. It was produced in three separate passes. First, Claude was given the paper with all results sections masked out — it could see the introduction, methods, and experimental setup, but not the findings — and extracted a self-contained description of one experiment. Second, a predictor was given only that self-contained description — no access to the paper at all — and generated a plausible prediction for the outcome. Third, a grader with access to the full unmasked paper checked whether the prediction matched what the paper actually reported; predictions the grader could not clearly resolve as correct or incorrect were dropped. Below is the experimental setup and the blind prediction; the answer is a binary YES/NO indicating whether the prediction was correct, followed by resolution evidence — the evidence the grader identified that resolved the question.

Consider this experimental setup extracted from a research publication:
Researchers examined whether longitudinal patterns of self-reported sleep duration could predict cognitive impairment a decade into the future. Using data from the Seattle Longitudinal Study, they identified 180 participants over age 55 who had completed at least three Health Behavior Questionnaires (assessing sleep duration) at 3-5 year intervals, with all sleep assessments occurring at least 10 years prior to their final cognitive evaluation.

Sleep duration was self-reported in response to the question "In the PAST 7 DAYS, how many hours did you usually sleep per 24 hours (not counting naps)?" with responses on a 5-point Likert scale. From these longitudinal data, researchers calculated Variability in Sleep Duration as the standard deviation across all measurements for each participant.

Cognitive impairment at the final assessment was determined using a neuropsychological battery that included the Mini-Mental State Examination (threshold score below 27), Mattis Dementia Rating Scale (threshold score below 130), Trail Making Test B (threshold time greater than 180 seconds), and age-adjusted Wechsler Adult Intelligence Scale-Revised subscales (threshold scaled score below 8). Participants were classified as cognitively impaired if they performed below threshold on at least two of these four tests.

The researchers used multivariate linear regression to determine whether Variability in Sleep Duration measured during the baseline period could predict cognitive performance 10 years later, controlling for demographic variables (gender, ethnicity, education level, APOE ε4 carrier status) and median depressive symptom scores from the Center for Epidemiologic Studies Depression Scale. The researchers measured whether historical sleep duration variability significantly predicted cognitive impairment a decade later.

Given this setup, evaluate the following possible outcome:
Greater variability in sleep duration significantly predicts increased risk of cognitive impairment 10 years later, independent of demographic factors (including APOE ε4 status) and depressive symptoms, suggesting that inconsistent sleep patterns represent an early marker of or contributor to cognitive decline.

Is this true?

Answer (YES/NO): YES